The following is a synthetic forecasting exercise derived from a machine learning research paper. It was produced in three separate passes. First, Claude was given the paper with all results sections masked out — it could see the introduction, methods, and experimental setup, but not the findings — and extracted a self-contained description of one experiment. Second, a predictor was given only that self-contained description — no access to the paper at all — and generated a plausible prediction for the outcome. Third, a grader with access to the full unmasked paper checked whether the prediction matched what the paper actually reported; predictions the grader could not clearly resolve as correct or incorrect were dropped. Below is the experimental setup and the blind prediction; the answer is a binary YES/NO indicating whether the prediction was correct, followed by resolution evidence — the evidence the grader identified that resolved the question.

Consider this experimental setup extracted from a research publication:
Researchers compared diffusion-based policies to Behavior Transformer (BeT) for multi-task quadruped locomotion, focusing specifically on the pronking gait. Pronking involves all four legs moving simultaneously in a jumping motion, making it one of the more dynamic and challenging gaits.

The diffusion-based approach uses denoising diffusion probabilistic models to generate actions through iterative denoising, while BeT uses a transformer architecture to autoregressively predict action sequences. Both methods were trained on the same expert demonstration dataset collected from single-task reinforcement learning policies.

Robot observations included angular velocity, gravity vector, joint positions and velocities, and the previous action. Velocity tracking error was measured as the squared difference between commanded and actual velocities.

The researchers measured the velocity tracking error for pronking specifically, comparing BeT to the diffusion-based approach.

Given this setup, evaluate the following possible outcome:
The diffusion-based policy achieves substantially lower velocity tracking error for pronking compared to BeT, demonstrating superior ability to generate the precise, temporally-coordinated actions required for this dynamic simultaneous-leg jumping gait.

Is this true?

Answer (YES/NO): YES